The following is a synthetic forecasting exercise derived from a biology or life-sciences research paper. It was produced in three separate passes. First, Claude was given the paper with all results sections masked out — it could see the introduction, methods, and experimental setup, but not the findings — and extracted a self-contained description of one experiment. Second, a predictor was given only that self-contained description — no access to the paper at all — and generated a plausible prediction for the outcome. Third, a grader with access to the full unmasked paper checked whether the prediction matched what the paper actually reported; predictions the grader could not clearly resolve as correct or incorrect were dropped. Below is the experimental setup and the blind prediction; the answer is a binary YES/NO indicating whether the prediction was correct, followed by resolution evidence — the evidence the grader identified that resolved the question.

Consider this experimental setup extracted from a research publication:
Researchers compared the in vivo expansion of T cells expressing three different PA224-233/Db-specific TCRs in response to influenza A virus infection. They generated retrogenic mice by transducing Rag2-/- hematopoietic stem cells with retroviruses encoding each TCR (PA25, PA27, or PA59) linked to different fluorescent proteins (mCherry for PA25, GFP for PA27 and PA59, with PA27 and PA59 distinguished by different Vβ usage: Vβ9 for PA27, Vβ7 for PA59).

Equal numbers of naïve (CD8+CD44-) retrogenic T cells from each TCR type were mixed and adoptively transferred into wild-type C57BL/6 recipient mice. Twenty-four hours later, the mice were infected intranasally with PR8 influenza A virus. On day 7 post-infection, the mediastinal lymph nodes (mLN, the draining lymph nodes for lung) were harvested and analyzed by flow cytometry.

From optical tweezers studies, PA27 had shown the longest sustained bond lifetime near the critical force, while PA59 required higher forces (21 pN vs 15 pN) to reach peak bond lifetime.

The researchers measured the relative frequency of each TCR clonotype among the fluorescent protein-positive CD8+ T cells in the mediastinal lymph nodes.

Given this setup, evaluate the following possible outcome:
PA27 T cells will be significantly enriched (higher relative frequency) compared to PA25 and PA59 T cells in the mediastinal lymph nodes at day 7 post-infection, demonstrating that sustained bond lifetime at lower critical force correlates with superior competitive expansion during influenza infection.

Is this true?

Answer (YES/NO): YES